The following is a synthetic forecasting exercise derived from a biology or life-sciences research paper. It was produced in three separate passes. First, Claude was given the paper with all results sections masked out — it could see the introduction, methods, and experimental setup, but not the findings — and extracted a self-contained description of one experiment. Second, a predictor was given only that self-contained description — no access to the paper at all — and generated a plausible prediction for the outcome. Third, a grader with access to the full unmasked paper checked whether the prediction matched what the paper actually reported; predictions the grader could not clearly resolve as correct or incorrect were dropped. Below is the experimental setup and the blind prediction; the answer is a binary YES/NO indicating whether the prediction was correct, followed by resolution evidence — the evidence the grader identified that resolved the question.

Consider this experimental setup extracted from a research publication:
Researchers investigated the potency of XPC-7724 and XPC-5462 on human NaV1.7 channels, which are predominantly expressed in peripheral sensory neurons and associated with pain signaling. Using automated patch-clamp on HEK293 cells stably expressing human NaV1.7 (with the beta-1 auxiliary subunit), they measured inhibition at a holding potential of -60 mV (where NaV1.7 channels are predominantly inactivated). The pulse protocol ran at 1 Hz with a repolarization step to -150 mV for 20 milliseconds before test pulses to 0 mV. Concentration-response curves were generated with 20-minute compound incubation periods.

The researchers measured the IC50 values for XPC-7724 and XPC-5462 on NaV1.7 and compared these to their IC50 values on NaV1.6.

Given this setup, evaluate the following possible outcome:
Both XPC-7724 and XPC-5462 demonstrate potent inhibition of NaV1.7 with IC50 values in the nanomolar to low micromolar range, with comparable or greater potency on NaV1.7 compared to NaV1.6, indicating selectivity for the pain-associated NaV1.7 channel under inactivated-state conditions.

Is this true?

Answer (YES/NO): NO